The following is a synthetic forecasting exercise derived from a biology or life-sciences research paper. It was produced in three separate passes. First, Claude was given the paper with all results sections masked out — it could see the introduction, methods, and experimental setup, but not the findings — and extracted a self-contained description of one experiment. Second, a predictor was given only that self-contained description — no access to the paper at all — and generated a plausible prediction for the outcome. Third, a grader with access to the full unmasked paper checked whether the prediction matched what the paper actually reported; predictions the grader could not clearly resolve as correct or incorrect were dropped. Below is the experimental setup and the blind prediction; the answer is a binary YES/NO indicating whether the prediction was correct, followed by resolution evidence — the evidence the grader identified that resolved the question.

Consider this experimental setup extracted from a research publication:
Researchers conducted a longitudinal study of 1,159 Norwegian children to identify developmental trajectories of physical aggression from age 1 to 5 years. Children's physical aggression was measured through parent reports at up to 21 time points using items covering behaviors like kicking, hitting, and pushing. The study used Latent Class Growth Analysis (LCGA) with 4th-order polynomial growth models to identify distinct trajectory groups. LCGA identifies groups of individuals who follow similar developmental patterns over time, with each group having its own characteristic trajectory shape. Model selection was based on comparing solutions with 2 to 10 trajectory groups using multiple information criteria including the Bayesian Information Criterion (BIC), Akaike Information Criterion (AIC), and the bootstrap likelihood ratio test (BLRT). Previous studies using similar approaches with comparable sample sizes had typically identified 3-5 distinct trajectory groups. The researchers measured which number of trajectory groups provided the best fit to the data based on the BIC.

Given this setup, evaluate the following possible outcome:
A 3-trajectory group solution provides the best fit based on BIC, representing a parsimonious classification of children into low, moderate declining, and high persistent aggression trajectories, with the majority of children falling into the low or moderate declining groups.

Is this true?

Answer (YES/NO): NO